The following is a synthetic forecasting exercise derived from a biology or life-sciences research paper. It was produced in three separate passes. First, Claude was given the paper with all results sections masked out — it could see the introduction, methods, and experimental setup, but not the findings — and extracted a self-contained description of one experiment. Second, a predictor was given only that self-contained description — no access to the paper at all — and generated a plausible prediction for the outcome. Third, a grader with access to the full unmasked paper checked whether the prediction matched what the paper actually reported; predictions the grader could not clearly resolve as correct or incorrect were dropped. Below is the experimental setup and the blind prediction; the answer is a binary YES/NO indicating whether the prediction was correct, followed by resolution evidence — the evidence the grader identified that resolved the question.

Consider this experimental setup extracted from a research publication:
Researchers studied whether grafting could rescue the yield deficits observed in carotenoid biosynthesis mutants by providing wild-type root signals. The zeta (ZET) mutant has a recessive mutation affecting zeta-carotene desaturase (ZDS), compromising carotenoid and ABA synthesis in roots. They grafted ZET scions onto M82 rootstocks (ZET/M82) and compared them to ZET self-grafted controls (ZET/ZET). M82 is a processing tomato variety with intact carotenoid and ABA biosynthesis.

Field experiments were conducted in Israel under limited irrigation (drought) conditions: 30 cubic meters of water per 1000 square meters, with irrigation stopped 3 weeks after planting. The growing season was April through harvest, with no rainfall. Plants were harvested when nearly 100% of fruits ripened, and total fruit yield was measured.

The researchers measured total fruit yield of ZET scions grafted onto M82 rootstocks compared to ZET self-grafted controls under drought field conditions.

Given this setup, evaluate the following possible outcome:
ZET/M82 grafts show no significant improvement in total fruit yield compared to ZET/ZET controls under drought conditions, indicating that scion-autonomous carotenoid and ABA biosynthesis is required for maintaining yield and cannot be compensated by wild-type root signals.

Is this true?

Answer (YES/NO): NO